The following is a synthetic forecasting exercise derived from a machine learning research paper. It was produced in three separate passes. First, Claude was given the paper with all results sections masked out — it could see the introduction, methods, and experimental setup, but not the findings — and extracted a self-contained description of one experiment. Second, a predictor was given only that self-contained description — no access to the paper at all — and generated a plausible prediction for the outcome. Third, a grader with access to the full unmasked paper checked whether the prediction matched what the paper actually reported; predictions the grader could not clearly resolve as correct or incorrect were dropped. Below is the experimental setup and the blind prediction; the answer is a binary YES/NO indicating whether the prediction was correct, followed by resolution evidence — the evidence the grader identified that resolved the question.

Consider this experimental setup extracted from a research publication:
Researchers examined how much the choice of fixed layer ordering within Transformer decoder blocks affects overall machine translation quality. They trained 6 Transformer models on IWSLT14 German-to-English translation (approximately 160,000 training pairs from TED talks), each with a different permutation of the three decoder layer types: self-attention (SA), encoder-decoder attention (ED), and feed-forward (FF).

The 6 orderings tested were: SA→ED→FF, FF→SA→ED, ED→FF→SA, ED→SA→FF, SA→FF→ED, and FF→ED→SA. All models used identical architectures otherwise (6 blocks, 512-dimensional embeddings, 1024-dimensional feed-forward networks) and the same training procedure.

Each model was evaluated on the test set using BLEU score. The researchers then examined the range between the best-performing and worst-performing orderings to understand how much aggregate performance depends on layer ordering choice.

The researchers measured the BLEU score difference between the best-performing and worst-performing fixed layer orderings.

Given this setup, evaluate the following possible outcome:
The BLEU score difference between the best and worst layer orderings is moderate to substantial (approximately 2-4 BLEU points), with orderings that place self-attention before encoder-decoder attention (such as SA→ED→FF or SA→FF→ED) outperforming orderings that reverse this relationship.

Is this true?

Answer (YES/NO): NO